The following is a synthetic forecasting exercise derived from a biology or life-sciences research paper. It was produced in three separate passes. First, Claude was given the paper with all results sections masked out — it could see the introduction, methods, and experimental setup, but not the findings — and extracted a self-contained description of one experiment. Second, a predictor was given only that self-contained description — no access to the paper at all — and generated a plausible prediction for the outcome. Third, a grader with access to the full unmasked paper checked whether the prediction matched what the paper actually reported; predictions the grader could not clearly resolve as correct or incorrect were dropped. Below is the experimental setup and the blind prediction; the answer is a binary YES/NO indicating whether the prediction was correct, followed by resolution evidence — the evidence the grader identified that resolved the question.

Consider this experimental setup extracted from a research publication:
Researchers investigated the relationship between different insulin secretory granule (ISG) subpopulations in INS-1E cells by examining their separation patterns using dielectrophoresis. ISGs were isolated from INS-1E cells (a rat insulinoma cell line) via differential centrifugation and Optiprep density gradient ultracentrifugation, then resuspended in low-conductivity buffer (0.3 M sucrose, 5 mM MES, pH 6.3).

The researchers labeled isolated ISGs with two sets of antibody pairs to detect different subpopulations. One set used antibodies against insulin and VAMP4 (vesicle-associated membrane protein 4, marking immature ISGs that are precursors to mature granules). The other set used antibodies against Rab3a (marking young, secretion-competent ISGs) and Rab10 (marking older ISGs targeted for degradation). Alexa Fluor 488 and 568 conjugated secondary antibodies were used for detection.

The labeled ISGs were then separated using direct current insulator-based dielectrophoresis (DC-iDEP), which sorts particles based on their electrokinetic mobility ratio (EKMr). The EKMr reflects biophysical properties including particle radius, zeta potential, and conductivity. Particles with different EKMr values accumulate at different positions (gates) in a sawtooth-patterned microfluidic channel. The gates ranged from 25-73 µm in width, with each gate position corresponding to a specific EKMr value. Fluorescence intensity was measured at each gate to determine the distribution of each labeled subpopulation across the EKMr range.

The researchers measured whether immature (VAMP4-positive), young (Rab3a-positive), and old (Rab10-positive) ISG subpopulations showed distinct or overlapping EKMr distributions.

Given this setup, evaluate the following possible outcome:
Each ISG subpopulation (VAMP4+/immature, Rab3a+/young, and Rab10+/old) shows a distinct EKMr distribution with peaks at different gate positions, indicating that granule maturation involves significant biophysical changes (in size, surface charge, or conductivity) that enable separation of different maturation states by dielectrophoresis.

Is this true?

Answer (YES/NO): YES